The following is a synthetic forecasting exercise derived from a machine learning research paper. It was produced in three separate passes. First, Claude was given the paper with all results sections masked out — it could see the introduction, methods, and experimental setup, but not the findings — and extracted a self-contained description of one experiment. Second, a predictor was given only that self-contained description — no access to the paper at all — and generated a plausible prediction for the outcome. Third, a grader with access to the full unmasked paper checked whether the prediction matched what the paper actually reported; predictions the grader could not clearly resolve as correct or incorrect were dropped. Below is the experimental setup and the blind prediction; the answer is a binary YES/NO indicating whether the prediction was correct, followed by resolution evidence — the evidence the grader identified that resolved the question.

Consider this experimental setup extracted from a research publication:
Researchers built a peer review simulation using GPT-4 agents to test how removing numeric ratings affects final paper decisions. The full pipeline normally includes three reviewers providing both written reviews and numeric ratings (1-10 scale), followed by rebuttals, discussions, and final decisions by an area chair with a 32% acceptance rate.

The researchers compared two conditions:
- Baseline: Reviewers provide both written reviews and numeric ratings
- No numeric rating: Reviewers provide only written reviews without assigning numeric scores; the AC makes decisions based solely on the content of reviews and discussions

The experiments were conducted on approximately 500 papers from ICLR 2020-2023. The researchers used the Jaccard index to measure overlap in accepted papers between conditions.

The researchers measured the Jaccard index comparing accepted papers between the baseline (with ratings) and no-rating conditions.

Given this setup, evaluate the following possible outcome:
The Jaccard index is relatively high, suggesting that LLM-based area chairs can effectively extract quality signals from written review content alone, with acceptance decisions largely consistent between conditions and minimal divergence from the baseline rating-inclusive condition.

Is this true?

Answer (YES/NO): NO